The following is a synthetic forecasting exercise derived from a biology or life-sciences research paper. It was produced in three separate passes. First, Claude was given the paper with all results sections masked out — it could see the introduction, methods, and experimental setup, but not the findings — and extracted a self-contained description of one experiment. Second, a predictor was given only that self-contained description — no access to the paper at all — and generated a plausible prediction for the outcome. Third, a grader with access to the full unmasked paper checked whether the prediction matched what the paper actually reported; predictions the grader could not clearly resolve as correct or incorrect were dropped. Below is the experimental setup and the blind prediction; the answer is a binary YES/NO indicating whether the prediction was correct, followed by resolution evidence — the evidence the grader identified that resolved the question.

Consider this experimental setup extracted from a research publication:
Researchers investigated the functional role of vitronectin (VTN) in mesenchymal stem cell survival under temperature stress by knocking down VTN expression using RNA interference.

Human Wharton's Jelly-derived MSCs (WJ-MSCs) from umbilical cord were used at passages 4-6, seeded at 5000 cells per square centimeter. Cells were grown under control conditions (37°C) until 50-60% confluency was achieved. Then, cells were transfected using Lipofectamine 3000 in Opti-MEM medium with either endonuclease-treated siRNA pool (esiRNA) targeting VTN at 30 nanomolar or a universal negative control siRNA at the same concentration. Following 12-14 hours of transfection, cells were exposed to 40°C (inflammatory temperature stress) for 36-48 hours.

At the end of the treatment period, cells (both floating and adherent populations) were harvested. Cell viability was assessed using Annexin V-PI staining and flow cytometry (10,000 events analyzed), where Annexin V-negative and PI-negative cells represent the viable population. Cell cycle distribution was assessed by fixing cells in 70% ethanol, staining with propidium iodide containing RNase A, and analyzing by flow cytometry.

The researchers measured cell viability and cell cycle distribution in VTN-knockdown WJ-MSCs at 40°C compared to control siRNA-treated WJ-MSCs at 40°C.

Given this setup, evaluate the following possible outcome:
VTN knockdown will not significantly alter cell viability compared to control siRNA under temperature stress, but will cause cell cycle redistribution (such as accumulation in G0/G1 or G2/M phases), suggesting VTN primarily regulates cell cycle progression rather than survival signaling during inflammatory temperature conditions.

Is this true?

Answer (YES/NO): NO